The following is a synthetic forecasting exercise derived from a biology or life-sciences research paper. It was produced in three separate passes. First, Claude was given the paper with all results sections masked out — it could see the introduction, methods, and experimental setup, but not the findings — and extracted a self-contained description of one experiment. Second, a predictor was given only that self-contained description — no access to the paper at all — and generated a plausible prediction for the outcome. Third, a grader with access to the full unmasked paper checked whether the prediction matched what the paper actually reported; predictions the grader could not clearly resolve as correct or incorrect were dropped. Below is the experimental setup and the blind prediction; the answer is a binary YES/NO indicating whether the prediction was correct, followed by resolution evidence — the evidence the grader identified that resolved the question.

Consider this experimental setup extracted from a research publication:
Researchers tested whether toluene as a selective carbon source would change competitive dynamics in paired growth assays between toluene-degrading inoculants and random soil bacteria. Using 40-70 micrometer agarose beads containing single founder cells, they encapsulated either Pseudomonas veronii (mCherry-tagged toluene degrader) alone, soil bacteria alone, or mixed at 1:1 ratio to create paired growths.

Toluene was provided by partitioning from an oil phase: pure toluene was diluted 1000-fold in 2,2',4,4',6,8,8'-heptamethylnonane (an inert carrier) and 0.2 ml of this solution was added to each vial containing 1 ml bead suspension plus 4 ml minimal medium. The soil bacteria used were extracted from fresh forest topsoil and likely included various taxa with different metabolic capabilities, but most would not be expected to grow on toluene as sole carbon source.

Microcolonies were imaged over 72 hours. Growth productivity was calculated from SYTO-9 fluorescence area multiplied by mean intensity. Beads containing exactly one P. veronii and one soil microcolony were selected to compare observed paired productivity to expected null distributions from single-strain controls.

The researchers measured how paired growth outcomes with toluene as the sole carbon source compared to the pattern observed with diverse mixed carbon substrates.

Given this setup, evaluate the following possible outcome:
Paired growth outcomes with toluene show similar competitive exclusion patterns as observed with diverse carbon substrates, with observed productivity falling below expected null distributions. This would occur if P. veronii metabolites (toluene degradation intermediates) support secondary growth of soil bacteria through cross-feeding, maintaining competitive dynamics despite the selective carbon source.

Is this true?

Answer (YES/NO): YES